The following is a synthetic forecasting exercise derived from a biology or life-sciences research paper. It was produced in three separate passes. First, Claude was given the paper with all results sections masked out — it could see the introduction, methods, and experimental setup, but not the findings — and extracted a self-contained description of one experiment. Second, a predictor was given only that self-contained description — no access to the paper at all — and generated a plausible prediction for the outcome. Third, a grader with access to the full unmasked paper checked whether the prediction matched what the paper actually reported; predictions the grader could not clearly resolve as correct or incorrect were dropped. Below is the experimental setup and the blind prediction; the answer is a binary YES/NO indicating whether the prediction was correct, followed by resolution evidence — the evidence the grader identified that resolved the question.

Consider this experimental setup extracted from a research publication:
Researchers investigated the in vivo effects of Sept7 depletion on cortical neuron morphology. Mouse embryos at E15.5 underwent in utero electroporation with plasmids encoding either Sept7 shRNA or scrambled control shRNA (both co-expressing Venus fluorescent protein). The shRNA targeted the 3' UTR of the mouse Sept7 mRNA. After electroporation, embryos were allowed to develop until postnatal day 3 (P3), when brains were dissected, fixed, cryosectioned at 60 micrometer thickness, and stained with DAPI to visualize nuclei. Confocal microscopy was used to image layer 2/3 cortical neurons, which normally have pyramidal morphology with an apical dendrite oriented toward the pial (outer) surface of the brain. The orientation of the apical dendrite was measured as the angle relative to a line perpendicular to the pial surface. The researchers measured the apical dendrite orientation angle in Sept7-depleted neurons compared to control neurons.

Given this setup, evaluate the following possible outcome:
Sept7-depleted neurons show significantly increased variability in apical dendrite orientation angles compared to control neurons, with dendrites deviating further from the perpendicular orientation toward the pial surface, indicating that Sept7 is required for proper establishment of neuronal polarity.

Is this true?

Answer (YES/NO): YES